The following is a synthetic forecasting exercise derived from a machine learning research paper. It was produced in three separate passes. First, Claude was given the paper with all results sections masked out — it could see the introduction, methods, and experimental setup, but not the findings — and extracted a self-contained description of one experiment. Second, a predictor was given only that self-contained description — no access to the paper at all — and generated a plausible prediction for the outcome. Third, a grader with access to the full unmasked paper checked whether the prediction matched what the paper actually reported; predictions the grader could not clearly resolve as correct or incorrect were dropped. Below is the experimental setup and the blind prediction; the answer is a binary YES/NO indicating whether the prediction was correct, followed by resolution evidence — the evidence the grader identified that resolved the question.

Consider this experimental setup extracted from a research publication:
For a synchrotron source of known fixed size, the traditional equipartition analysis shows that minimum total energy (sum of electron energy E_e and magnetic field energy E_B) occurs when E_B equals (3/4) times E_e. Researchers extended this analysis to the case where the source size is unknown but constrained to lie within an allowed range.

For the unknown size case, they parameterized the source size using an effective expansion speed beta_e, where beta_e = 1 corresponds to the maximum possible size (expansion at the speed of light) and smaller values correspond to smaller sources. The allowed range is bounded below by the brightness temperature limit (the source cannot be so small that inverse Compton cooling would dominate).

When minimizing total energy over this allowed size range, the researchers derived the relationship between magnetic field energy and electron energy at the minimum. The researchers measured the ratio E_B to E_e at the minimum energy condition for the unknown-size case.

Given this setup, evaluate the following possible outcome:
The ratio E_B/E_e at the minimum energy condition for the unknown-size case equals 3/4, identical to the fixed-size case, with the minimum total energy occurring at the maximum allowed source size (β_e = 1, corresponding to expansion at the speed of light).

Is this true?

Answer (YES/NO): NO